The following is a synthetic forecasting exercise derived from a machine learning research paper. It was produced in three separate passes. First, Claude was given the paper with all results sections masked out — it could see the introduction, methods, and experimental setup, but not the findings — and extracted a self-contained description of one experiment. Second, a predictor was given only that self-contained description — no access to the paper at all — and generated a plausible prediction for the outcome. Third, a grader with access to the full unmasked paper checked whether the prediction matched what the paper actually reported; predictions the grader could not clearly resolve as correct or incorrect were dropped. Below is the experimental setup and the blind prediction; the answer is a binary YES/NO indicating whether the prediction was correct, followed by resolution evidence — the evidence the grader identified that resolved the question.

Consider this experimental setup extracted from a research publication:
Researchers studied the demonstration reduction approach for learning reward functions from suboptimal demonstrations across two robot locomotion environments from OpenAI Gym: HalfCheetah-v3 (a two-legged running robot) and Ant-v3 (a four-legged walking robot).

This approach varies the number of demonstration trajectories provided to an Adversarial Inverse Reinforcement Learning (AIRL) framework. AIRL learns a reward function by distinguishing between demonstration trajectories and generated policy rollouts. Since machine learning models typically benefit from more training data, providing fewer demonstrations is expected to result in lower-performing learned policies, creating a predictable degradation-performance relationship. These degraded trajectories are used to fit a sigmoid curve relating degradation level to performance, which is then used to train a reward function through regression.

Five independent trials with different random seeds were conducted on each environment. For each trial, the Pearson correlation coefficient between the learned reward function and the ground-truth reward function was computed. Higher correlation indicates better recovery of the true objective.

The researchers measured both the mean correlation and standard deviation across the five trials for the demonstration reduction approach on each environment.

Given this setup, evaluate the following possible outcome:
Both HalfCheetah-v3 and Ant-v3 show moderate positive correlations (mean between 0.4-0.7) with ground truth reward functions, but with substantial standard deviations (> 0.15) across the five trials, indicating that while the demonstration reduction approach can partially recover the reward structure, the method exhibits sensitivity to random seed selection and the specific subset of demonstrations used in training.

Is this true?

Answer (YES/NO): NO